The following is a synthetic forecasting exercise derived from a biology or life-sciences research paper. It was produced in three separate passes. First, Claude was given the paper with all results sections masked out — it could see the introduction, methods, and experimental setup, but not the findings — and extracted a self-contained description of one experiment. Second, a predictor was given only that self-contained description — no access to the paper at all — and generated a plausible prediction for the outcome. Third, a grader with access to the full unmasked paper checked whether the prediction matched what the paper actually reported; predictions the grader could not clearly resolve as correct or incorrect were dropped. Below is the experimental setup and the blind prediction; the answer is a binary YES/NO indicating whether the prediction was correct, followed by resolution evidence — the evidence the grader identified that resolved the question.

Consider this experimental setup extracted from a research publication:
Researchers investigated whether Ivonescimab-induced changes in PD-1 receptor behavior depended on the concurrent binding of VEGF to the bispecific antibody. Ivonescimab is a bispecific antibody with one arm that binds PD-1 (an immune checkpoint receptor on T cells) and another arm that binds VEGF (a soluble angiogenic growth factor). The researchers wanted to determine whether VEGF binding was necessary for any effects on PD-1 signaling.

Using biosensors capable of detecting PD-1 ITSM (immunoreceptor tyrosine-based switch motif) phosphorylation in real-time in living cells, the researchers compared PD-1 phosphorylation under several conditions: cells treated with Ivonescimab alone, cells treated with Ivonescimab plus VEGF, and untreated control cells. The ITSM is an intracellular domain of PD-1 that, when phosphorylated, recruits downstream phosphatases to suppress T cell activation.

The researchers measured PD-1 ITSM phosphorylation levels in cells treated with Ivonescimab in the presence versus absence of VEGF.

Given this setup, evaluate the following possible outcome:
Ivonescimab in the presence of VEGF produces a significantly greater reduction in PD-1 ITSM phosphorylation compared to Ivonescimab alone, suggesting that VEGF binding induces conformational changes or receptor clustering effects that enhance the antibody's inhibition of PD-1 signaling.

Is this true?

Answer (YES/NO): NO